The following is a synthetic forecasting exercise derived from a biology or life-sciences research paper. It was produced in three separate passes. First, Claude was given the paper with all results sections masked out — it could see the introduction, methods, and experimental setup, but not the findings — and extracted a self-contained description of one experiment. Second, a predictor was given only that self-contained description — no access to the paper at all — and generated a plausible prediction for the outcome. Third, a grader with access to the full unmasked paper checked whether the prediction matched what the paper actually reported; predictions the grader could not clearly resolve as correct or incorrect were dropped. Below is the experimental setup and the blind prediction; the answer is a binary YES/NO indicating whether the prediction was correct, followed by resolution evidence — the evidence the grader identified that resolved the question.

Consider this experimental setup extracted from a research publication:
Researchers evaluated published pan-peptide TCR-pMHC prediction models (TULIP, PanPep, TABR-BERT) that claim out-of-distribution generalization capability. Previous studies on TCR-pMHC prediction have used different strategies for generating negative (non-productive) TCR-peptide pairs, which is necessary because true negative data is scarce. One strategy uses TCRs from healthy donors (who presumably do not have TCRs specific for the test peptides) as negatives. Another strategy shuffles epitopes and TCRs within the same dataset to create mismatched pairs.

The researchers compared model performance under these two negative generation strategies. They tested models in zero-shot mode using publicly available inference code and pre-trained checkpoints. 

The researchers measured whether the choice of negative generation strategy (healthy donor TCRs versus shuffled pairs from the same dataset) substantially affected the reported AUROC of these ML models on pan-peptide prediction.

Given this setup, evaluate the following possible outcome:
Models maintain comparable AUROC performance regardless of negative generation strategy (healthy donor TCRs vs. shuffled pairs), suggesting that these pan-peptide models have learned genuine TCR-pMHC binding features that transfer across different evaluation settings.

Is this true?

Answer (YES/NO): NO